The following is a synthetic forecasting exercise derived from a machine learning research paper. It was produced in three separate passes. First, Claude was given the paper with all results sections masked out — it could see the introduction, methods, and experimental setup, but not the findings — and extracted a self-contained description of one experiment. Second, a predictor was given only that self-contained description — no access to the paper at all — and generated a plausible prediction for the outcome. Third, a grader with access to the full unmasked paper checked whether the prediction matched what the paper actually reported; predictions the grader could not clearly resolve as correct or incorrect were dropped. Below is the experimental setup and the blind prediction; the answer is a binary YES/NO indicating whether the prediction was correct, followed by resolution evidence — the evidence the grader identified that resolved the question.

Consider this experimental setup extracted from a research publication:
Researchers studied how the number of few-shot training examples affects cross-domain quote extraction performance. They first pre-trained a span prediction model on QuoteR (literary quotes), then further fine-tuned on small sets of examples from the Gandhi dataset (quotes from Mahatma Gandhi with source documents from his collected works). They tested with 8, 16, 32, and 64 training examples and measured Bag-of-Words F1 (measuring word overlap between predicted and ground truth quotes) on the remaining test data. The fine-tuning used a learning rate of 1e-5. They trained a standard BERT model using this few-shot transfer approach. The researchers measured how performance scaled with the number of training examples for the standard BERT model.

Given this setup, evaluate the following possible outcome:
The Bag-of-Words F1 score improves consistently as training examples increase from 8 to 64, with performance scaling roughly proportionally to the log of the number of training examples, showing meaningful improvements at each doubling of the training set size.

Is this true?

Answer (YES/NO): YES